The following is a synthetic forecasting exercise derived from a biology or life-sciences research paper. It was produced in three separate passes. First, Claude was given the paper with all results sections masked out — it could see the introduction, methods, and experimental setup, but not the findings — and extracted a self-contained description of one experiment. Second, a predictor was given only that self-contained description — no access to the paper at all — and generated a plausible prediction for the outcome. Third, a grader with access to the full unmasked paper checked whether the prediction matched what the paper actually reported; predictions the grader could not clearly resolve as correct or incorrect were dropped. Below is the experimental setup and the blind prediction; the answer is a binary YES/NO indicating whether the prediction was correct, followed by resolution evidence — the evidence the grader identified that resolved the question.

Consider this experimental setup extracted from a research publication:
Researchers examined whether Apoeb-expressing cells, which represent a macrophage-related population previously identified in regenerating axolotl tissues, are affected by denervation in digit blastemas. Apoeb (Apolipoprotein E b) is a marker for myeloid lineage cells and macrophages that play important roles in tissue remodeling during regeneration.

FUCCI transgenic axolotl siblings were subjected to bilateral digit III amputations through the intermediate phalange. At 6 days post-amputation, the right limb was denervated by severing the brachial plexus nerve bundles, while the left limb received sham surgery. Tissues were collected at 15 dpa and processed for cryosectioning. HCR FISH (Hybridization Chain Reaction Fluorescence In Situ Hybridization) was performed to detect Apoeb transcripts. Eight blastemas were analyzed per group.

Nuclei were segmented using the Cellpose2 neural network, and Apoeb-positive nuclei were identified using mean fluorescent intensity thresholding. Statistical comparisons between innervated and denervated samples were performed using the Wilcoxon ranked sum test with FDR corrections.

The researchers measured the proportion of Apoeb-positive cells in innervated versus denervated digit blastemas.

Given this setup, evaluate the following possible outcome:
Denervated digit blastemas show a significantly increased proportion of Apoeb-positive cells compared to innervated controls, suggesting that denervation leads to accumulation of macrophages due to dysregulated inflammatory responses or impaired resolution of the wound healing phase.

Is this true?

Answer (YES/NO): YES